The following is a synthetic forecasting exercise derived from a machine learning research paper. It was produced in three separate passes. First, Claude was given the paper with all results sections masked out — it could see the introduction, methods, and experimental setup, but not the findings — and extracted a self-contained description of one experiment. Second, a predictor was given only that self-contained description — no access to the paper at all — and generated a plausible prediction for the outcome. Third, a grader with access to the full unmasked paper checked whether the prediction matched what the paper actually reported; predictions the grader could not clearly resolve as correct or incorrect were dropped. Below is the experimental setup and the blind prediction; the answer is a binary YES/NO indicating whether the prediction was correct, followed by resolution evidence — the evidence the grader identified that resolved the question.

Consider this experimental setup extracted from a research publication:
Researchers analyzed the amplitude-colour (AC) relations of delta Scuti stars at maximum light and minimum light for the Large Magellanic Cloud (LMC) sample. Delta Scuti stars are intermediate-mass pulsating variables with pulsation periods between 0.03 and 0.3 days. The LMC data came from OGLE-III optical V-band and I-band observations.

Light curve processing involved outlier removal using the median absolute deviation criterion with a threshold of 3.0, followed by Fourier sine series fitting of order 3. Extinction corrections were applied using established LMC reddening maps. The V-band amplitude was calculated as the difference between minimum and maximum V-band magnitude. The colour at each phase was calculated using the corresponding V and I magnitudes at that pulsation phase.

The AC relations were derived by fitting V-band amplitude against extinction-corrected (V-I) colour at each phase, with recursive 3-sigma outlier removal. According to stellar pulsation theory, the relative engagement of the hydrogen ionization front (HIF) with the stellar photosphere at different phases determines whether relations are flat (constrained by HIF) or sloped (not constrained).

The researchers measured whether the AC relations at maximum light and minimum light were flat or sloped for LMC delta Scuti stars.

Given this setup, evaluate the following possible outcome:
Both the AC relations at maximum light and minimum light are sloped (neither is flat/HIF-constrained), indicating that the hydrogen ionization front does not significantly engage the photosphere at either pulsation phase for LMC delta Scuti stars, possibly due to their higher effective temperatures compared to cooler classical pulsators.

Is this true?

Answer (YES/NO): NO